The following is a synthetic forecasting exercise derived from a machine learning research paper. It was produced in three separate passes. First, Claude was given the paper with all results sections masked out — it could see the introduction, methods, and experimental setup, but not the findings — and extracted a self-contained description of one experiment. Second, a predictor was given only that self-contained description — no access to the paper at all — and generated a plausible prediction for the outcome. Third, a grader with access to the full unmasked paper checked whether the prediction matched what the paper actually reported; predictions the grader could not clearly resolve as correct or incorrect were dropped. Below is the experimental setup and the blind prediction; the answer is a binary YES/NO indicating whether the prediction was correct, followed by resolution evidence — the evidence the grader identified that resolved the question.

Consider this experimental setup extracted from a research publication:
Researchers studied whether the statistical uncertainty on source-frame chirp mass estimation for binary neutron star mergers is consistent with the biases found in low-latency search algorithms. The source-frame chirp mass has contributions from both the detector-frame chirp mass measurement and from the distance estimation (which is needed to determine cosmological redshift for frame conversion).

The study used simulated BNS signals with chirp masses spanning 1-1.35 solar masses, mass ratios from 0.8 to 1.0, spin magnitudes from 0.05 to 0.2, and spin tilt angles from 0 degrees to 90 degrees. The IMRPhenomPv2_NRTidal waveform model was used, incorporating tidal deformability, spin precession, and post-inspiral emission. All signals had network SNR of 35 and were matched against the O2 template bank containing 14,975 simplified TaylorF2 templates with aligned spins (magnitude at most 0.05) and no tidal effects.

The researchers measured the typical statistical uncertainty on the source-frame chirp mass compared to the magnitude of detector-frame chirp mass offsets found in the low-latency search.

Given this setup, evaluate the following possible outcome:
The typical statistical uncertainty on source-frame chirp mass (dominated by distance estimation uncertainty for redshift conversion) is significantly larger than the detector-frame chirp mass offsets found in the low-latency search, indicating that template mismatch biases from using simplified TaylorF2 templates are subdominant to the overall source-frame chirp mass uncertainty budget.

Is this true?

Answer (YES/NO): NO